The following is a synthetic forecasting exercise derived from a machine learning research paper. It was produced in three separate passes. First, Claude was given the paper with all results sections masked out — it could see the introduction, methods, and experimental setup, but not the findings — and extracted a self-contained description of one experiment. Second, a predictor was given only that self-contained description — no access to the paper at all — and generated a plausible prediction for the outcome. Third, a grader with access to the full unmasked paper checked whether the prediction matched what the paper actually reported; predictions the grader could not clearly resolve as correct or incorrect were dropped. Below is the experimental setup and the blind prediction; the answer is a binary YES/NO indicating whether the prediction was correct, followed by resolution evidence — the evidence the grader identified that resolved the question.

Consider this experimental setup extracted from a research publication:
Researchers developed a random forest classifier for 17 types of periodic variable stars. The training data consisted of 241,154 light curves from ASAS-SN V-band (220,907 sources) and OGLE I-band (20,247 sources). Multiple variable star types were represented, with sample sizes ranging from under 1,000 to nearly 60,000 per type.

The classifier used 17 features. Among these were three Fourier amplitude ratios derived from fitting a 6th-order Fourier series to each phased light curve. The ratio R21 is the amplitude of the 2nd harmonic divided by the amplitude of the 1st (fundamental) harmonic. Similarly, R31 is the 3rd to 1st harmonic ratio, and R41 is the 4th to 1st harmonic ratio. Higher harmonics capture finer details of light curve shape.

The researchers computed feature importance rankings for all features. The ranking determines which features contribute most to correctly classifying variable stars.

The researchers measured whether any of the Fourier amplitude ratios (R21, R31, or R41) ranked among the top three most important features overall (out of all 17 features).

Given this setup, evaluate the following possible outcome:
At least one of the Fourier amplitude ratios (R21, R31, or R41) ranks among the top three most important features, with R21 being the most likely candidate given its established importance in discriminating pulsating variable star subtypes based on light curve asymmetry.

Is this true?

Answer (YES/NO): YES